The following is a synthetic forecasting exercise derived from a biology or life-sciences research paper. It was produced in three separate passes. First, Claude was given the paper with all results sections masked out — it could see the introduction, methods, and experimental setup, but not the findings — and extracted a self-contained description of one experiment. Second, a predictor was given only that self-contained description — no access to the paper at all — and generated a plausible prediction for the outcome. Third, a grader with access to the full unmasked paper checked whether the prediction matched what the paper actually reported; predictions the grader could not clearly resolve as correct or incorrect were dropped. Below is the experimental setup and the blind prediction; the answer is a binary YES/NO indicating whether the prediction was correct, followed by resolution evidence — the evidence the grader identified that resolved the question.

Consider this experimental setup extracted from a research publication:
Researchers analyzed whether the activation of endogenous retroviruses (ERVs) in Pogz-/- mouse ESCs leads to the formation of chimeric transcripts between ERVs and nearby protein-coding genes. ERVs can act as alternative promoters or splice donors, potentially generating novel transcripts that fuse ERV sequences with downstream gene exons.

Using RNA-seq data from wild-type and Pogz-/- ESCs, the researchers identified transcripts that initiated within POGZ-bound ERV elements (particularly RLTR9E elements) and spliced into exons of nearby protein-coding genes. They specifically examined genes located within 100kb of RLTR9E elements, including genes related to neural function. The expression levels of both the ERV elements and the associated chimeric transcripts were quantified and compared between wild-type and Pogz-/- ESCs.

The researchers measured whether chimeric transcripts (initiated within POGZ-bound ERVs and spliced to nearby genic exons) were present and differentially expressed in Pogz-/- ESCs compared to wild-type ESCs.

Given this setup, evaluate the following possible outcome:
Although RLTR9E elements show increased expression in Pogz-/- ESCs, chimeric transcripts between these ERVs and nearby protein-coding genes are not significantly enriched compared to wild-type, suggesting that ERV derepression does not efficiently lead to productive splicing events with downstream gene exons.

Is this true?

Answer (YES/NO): NO